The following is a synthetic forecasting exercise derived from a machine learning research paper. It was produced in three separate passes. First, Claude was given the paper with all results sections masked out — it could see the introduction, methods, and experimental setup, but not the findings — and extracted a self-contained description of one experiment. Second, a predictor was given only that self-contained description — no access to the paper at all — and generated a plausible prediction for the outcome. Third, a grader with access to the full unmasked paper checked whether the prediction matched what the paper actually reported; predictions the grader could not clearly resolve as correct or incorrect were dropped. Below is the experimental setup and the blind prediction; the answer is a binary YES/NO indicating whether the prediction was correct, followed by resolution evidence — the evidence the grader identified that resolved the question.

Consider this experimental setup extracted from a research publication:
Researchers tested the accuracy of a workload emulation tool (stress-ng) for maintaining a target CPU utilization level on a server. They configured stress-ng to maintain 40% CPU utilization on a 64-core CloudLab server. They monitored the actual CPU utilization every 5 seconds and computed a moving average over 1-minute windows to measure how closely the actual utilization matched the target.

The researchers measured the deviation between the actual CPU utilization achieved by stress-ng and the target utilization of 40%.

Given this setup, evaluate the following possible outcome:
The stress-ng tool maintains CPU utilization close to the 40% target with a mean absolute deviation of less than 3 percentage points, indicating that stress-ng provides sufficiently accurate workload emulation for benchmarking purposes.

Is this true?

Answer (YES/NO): YES